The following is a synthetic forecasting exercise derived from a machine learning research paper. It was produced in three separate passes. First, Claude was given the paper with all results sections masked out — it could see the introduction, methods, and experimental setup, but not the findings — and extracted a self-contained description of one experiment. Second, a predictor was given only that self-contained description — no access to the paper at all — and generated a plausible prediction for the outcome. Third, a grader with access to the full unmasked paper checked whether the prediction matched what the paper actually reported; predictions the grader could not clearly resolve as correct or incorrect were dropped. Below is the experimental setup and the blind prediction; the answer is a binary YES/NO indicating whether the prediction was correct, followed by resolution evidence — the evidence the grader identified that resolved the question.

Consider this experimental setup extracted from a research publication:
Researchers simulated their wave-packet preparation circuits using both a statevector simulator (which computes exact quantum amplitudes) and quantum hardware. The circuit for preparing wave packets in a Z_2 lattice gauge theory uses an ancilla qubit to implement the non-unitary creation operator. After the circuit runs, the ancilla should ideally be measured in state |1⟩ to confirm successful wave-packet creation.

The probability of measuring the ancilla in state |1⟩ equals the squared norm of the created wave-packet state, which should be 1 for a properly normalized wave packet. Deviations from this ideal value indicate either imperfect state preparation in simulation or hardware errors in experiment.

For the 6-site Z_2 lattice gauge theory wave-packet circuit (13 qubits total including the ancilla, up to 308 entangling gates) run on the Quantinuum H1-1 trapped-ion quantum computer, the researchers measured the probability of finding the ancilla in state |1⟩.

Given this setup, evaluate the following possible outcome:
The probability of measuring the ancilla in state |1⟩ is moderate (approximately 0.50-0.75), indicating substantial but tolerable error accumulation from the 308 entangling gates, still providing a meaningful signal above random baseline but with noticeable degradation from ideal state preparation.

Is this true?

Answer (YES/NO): YES